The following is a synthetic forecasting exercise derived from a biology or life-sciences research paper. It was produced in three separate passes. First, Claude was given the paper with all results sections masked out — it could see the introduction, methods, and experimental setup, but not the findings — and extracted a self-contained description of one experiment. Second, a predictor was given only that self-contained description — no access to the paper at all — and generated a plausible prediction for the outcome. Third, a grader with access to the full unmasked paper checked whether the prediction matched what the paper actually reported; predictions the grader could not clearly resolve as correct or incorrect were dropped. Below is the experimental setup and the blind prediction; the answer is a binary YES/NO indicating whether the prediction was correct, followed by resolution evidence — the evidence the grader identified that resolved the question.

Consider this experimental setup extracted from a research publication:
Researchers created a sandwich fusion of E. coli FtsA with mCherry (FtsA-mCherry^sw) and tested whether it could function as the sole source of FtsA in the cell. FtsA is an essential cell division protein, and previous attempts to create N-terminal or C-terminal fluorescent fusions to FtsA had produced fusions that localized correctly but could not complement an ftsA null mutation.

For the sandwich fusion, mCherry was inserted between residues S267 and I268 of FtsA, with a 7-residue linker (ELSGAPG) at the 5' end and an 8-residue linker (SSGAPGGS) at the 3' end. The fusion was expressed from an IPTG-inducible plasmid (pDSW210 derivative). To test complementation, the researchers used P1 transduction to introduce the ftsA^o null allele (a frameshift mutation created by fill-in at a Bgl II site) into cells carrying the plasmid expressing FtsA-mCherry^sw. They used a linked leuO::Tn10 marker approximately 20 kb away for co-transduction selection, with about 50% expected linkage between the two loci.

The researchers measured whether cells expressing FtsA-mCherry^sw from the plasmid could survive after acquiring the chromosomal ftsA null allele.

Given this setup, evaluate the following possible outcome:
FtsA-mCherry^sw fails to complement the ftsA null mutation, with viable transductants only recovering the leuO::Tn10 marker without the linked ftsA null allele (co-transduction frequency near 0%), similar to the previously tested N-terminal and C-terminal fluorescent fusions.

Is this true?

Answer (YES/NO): NO